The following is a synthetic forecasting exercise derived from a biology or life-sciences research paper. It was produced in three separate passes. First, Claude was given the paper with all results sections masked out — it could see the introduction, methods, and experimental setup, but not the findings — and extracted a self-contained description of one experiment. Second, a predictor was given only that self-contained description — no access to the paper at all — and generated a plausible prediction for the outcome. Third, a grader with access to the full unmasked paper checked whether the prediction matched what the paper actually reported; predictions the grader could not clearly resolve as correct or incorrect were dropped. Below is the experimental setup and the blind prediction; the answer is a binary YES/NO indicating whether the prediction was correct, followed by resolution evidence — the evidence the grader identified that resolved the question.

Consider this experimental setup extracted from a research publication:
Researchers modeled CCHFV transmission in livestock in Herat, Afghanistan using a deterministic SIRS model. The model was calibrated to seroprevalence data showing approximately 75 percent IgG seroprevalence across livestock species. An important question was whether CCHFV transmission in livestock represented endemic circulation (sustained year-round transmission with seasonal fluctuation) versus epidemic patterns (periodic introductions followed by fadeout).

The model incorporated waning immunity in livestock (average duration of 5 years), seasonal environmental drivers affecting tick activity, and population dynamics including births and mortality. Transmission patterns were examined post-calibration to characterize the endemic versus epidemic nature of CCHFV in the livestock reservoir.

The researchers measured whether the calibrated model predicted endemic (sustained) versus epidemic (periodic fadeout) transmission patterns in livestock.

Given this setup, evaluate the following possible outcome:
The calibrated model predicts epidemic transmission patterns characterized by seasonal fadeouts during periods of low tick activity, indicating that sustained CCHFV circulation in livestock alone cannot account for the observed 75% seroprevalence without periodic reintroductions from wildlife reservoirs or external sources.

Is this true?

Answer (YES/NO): NO